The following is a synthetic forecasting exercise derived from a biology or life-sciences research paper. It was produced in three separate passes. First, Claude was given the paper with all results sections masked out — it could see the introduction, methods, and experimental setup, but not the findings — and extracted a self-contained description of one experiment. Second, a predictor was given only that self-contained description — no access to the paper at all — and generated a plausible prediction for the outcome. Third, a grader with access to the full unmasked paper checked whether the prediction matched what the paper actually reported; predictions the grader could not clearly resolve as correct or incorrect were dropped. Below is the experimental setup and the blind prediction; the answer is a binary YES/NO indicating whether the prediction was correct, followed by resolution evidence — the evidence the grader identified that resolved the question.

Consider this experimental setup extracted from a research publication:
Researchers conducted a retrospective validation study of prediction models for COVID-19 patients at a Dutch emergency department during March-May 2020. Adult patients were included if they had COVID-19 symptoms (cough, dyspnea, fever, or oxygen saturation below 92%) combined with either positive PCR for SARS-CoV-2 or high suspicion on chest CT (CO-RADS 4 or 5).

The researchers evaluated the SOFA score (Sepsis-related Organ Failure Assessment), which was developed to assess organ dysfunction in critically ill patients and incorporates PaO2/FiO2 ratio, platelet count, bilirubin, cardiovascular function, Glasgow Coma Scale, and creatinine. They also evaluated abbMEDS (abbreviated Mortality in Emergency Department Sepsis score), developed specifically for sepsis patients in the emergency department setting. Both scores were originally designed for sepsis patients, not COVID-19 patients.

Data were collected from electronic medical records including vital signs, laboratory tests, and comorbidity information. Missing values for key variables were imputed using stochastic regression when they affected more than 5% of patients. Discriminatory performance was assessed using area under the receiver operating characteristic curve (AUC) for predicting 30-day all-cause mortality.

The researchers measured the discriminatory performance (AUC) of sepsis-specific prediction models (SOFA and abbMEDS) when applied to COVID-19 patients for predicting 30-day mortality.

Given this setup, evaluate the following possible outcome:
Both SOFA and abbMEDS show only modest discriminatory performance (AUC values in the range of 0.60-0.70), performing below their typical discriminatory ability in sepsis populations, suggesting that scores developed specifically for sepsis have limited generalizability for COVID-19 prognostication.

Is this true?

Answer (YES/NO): NO